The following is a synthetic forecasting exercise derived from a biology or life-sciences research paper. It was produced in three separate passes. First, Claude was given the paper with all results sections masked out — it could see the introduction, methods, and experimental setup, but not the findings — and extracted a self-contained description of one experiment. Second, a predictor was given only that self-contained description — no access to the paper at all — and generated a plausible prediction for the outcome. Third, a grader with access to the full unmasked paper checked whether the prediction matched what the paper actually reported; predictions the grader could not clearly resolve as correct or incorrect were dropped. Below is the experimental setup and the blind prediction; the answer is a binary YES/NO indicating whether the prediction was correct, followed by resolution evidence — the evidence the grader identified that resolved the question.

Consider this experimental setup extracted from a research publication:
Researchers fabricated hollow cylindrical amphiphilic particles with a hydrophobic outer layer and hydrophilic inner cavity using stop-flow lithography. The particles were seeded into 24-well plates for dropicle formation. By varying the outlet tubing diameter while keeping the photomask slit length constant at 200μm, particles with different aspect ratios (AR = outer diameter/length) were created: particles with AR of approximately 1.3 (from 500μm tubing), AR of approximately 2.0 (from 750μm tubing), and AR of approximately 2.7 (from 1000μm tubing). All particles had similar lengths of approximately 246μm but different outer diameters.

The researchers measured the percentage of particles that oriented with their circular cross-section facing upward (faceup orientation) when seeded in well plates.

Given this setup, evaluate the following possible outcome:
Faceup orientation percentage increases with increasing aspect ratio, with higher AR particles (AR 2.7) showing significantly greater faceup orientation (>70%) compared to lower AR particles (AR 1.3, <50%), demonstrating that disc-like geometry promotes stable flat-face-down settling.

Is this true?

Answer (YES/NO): YES